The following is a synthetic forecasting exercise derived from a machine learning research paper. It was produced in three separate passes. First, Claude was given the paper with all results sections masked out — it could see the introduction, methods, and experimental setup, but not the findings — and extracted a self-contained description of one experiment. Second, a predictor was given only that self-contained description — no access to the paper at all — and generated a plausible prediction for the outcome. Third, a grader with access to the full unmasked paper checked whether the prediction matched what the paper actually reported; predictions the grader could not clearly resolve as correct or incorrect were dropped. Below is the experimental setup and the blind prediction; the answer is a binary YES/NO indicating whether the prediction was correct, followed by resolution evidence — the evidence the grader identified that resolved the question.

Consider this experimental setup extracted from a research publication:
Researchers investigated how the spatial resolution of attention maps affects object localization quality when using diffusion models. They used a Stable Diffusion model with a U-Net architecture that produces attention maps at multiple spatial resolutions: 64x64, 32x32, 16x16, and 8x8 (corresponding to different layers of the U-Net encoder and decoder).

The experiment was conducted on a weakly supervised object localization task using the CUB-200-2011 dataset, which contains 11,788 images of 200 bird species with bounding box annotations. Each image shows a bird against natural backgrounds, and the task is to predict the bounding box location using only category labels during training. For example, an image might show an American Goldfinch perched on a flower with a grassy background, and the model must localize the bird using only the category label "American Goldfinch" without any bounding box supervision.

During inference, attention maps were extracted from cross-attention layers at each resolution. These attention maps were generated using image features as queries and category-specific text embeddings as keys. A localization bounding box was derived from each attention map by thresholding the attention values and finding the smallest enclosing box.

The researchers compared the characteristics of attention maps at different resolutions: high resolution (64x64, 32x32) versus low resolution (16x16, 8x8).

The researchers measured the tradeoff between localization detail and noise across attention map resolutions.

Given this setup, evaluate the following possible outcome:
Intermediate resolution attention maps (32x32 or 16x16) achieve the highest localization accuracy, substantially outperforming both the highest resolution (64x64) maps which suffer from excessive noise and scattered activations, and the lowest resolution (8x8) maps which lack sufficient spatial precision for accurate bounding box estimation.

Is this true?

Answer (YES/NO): NO